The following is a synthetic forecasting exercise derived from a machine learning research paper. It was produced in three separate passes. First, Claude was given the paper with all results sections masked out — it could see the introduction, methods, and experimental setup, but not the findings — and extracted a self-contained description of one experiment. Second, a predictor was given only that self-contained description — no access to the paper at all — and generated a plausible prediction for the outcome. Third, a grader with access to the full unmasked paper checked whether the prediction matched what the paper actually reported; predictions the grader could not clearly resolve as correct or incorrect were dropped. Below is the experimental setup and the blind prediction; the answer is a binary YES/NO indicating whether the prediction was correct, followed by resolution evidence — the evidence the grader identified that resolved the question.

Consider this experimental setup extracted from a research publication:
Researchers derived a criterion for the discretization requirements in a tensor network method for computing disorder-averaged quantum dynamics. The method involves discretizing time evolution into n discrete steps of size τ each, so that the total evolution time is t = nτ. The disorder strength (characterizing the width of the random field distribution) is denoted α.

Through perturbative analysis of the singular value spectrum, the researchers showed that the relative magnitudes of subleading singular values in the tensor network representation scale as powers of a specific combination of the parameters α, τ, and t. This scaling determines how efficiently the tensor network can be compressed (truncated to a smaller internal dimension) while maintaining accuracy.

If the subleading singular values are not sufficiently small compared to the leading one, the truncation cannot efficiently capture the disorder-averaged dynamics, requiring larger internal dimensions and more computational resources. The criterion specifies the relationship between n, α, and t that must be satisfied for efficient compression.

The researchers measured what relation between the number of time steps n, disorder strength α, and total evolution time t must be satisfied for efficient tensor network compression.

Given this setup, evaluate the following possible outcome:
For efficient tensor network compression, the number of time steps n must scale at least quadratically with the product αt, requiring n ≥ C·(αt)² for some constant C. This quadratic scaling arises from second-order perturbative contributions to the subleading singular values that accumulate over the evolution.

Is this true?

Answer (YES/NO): YES